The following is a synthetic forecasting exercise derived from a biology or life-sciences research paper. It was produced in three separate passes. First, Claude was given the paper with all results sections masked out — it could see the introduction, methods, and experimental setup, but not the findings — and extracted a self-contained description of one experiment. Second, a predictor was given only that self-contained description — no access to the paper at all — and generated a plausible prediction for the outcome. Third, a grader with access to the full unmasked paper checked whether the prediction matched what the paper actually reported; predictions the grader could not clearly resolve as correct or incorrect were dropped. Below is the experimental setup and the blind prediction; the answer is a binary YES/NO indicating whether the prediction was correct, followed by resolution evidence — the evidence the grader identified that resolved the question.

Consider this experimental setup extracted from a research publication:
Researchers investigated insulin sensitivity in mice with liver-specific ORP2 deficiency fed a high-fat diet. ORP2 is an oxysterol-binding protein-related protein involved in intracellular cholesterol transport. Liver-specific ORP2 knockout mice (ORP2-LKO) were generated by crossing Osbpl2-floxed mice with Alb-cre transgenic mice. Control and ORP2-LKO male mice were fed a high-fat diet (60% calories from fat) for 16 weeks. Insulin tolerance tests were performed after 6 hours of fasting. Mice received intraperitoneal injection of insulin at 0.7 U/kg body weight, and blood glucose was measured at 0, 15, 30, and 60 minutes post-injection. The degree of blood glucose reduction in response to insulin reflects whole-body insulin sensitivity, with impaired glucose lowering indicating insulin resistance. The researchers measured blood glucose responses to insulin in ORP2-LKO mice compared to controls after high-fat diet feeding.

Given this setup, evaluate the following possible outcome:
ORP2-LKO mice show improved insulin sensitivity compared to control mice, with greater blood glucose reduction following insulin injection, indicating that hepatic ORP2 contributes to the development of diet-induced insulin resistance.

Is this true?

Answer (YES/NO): NO